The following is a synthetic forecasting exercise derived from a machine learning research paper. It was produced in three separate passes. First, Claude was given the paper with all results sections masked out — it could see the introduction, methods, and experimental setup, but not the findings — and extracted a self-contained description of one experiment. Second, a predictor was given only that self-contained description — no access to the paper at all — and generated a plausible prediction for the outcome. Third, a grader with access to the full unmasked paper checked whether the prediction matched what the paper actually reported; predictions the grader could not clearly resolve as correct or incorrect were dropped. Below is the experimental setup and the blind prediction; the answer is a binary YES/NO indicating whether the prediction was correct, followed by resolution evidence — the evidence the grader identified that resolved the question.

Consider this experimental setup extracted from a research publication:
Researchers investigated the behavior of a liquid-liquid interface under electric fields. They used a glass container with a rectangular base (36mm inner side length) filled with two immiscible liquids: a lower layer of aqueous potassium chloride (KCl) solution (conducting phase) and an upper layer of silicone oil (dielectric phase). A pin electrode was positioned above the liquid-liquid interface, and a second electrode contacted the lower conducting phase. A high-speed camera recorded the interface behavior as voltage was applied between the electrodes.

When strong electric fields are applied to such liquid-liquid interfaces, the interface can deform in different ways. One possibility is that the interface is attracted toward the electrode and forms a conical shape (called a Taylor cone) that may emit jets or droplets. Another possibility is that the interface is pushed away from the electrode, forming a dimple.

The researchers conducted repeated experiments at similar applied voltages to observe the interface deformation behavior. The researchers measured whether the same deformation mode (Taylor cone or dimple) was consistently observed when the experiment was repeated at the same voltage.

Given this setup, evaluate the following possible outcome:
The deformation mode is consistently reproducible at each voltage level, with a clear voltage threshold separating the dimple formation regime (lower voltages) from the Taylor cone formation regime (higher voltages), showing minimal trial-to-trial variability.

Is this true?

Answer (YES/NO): NO